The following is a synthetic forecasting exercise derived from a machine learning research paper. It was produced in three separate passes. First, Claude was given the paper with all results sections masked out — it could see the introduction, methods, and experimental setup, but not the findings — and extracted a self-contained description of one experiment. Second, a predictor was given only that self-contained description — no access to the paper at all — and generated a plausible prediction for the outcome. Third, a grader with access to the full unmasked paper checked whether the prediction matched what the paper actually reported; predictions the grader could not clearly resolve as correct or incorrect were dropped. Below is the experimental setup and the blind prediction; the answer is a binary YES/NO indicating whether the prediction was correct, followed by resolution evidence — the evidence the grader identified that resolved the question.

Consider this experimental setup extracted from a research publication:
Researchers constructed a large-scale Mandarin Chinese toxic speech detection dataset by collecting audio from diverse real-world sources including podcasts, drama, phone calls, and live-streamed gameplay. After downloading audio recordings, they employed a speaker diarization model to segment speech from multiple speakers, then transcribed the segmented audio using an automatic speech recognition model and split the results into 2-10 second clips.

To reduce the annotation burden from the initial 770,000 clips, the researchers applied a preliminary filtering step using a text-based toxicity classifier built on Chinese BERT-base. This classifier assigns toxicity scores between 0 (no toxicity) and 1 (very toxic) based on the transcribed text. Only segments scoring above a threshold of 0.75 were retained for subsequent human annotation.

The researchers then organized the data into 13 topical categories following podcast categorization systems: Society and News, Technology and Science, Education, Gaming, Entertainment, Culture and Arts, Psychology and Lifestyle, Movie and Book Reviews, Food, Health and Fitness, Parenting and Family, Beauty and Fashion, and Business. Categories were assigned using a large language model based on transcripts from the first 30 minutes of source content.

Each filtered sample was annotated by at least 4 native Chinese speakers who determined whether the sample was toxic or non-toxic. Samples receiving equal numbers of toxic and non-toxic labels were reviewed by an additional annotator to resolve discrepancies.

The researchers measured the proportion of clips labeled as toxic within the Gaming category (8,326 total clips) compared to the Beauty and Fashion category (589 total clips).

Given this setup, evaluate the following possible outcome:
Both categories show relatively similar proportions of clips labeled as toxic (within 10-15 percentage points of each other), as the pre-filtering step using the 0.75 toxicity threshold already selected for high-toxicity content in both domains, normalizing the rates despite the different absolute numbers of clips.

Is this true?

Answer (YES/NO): NO